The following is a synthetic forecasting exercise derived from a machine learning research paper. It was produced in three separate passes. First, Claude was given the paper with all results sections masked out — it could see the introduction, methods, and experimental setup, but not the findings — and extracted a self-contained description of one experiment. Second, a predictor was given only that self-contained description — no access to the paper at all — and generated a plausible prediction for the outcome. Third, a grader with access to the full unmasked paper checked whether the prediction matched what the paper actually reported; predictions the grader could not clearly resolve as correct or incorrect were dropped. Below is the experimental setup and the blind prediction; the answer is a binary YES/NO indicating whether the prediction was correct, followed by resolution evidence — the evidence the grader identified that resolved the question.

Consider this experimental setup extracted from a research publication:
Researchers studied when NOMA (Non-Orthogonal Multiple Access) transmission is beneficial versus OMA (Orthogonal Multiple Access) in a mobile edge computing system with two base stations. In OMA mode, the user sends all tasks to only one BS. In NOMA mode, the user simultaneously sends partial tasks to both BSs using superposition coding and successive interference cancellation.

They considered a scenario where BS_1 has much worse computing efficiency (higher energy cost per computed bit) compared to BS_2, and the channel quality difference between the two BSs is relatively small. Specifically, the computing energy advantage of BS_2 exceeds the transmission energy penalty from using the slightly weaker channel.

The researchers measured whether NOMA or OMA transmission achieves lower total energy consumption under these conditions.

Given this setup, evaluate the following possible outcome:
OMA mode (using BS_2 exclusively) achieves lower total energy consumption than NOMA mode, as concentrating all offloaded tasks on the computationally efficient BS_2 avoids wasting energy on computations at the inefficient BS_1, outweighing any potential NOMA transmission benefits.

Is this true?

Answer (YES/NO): YES